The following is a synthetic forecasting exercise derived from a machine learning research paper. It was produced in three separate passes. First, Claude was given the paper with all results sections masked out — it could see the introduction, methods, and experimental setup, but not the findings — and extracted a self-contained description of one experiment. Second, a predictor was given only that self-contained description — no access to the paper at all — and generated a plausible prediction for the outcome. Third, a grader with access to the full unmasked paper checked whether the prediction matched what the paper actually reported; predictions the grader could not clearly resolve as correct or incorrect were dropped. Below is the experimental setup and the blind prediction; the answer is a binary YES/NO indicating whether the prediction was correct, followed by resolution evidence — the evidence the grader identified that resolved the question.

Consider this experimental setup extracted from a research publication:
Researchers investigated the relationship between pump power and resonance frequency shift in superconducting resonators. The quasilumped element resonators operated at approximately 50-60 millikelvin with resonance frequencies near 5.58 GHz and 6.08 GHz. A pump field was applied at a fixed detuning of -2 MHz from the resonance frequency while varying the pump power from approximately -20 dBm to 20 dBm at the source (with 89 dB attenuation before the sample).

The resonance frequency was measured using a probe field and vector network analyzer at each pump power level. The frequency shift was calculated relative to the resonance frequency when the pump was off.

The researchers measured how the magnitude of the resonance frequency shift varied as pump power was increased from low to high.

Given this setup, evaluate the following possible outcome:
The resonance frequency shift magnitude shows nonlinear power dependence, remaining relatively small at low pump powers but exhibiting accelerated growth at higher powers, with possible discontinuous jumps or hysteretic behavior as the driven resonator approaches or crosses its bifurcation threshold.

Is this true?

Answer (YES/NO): NO